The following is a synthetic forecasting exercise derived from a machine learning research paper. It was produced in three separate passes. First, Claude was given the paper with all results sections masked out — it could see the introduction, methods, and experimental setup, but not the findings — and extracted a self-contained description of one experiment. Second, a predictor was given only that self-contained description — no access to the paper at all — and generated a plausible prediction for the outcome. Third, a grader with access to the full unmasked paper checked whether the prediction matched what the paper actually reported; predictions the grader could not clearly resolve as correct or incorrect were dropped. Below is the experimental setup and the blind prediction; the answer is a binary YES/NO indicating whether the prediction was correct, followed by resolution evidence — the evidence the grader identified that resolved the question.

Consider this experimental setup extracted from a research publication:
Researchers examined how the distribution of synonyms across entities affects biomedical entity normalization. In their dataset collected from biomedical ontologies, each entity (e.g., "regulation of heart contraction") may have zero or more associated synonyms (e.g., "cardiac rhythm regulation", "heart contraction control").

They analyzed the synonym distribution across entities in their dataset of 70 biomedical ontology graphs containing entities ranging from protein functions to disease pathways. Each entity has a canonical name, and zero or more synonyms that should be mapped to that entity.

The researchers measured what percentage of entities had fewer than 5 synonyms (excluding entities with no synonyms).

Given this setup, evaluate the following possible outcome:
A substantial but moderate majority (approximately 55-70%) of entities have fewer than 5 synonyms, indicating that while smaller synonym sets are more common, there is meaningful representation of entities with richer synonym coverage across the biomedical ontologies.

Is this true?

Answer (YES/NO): NO